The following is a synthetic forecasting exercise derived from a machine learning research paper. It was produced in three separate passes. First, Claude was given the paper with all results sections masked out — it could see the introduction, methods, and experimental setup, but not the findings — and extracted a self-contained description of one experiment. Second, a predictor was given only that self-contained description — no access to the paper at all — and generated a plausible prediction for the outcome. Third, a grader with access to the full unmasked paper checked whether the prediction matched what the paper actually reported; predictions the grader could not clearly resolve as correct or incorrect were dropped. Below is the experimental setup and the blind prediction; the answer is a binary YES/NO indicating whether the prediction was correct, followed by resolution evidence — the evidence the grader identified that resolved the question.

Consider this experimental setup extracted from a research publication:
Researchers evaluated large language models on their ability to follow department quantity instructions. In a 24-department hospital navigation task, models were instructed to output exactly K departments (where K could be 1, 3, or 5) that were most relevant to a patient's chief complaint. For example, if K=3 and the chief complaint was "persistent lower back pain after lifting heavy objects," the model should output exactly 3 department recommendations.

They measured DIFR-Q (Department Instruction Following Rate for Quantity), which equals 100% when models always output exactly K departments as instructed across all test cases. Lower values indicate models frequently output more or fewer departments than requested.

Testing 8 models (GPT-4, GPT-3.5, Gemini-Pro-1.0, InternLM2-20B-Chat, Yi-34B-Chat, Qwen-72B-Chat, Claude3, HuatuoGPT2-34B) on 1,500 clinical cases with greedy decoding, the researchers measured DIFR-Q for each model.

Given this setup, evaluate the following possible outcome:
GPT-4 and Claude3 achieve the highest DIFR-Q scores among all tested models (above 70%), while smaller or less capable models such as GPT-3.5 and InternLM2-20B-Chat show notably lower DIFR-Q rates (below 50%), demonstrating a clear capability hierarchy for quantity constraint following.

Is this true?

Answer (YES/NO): NO